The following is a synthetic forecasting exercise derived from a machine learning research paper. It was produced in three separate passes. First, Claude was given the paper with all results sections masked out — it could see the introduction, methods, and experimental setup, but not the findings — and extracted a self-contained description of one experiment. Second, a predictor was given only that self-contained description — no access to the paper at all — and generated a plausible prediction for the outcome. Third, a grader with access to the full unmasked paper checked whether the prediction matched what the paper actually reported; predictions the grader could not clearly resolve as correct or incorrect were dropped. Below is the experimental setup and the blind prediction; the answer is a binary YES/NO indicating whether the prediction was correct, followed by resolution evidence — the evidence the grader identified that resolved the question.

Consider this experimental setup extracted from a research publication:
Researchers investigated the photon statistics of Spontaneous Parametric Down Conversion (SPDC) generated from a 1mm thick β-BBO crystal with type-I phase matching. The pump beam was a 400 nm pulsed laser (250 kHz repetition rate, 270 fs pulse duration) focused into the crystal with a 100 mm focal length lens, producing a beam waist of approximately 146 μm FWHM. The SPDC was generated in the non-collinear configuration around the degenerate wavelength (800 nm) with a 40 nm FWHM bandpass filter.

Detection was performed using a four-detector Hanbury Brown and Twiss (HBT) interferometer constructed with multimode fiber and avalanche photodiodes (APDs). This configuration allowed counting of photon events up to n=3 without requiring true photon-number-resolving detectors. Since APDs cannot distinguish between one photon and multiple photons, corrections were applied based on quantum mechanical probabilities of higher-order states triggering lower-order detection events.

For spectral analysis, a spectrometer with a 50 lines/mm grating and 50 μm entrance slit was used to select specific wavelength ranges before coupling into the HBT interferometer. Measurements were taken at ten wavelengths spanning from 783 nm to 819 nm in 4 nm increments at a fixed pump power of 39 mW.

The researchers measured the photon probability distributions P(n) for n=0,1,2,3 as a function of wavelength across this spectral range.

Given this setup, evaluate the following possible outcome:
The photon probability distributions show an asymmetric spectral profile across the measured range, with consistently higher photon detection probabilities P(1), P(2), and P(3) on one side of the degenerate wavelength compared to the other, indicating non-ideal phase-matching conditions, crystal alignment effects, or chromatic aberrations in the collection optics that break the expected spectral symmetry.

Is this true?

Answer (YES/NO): YES